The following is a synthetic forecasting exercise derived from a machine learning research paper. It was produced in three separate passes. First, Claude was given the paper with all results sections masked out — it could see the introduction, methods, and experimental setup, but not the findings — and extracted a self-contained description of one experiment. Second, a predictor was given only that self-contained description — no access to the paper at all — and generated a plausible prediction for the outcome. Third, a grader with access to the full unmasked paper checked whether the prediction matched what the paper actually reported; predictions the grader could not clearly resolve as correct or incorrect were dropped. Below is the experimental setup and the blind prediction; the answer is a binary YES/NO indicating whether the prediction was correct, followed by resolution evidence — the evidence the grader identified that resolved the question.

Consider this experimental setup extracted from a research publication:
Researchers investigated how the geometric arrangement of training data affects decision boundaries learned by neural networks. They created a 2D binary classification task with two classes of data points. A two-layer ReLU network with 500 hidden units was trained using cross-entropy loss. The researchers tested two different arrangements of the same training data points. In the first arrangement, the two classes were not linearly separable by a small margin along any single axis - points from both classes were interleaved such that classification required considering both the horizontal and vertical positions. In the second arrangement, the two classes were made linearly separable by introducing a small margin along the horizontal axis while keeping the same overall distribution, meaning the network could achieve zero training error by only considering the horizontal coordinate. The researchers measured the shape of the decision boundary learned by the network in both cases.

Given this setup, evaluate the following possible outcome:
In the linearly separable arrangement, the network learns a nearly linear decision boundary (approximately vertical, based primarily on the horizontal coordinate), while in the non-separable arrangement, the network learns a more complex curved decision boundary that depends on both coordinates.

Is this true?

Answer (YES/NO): YES